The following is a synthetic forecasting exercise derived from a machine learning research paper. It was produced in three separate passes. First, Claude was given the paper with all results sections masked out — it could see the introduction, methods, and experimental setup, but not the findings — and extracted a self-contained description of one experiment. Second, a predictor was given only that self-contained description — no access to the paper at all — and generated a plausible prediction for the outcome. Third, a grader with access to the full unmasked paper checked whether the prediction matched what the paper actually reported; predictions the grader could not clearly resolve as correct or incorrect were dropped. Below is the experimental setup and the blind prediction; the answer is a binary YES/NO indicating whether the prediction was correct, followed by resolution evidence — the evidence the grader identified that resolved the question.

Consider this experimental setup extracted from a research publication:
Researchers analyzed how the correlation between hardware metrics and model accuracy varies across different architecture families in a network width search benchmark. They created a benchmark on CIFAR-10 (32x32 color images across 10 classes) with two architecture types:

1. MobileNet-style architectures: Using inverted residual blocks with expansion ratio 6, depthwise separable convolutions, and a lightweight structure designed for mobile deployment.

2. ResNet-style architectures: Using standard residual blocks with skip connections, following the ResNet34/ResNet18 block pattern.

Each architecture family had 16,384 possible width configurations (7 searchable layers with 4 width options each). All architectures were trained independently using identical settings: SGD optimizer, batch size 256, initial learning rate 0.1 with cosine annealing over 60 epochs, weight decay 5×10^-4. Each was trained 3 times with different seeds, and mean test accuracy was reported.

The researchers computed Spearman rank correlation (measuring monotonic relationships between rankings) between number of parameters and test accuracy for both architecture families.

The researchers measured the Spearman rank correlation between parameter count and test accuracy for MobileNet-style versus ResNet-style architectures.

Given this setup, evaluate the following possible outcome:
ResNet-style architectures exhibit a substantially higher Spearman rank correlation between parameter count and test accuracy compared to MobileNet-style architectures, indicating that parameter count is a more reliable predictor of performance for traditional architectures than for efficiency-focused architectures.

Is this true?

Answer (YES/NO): NO